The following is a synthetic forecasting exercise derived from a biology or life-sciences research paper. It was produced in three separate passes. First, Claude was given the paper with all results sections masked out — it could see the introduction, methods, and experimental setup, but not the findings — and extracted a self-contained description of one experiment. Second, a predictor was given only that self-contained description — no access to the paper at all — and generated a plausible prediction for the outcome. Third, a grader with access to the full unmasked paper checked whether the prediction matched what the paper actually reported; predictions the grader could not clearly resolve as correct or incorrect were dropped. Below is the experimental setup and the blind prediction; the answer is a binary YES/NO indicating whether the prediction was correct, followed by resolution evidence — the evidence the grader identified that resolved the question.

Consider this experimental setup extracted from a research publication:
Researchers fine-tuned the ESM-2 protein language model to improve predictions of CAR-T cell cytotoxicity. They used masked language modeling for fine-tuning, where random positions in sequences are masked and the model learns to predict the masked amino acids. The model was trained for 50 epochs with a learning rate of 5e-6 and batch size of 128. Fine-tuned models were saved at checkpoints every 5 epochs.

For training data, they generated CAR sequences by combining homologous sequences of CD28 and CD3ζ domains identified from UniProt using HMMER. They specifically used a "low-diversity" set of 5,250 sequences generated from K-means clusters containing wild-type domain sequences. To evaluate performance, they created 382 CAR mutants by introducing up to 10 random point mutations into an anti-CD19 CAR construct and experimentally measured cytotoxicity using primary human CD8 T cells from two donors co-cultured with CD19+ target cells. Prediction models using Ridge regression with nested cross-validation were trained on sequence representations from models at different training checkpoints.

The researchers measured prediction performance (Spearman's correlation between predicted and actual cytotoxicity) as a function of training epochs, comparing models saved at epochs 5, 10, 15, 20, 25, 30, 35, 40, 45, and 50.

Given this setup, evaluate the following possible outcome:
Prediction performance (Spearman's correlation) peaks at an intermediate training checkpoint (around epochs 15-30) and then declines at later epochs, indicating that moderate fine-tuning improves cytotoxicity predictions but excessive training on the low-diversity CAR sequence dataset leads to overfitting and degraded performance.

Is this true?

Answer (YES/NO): NO